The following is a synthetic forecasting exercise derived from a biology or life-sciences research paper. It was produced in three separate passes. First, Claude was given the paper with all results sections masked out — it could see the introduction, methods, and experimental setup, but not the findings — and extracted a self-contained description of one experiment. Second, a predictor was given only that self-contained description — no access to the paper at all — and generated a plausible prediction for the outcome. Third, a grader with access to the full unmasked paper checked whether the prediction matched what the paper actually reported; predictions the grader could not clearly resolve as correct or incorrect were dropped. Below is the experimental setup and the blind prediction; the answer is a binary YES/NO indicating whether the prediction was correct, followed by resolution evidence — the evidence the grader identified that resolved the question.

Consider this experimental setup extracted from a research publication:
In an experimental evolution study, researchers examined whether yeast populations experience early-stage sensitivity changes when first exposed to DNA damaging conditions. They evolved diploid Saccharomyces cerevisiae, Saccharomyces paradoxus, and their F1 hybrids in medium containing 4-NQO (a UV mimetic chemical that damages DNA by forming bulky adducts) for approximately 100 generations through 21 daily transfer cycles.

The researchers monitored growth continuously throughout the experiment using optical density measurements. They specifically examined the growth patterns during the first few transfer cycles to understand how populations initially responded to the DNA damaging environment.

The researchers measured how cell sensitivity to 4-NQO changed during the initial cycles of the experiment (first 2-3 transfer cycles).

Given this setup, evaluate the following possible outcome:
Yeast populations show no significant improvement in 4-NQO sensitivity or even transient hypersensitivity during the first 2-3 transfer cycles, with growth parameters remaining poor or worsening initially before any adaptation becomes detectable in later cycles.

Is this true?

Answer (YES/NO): YES